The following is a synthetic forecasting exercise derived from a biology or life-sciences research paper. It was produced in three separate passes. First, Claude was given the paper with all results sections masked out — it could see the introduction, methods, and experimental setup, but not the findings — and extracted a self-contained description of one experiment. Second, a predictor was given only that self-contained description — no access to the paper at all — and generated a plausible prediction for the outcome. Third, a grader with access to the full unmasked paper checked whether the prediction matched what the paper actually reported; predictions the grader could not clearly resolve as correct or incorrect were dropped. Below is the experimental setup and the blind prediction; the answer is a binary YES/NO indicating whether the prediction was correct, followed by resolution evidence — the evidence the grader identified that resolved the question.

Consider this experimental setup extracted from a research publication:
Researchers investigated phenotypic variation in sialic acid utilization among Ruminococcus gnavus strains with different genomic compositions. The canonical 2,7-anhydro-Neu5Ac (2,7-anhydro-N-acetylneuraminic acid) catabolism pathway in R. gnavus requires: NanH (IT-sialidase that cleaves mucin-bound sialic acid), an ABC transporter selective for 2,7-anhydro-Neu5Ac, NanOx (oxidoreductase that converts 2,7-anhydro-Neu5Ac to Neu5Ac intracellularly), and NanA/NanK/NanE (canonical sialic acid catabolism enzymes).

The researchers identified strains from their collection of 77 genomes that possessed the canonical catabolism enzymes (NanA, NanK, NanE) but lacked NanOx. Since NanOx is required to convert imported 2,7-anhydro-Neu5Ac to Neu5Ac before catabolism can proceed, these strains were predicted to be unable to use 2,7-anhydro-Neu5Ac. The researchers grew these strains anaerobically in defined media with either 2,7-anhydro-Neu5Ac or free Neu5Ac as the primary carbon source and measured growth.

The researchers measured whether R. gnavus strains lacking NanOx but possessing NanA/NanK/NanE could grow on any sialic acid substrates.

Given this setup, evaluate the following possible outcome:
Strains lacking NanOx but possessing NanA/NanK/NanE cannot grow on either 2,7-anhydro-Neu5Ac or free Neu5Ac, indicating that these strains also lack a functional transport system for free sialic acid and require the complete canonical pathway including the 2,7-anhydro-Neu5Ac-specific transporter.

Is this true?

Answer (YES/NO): NO